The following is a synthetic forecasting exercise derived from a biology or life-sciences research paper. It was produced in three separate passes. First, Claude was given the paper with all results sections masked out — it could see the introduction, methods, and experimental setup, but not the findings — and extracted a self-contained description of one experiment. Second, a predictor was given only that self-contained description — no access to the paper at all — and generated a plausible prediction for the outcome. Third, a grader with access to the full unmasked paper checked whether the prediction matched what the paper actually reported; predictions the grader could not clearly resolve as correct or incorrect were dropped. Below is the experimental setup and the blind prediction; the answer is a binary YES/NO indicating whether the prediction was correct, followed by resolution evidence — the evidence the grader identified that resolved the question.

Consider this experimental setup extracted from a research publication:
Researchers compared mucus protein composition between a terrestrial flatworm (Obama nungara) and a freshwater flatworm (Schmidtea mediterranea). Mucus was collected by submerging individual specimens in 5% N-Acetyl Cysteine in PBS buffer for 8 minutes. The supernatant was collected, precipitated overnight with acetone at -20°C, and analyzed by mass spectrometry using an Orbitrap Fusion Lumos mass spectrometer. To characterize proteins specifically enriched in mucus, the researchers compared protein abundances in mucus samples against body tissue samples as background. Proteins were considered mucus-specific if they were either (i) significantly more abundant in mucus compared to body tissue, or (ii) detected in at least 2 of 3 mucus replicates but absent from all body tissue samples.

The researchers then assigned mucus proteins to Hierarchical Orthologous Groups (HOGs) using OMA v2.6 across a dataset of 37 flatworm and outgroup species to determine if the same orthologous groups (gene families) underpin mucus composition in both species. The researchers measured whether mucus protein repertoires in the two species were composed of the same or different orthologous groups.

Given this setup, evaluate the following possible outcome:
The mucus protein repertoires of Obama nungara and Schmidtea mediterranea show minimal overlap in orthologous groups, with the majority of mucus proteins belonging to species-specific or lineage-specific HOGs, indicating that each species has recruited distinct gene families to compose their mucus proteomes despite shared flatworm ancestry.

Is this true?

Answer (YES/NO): NO